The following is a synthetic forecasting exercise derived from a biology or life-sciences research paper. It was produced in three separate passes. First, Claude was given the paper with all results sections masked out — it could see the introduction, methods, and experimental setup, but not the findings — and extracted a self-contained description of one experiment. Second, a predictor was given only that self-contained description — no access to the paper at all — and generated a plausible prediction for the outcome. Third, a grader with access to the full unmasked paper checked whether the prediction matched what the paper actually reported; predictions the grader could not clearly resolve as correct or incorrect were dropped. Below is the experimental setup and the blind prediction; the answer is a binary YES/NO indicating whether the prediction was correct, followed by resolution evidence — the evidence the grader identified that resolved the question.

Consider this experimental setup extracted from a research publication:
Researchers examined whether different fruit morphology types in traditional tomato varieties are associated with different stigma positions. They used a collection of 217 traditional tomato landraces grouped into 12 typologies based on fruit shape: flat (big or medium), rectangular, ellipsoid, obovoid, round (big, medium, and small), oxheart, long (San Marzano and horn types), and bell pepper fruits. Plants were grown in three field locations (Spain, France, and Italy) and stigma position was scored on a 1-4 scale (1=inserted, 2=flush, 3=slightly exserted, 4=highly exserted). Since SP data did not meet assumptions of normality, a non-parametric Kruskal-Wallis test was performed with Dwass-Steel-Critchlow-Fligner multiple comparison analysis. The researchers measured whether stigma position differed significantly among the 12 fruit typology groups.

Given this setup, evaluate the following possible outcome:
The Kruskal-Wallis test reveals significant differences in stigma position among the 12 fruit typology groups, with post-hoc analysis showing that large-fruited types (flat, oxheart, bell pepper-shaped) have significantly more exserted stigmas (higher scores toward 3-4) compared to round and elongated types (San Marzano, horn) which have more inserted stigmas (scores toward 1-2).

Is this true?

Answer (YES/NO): NO